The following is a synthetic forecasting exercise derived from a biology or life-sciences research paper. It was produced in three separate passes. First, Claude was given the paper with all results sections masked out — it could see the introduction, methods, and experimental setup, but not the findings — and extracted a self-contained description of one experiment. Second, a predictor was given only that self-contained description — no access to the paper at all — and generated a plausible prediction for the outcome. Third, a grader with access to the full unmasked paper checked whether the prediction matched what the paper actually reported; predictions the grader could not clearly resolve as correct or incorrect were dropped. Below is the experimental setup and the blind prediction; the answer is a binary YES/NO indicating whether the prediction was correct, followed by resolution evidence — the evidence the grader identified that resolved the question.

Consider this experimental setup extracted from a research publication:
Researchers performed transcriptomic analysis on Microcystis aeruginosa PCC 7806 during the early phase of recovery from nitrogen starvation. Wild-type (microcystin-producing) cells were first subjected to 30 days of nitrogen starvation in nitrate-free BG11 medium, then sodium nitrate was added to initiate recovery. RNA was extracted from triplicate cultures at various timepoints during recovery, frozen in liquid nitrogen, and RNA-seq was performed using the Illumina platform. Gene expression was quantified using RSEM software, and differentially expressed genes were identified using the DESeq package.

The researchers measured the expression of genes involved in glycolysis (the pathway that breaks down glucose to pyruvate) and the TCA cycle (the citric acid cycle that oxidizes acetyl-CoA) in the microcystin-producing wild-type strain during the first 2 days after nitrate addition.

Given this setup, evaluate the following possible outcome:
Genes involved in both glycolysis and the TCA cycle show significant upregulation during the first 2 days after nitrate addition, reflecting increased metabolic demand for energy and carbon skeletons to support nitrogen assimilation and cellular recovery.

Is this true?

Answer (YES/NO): NO